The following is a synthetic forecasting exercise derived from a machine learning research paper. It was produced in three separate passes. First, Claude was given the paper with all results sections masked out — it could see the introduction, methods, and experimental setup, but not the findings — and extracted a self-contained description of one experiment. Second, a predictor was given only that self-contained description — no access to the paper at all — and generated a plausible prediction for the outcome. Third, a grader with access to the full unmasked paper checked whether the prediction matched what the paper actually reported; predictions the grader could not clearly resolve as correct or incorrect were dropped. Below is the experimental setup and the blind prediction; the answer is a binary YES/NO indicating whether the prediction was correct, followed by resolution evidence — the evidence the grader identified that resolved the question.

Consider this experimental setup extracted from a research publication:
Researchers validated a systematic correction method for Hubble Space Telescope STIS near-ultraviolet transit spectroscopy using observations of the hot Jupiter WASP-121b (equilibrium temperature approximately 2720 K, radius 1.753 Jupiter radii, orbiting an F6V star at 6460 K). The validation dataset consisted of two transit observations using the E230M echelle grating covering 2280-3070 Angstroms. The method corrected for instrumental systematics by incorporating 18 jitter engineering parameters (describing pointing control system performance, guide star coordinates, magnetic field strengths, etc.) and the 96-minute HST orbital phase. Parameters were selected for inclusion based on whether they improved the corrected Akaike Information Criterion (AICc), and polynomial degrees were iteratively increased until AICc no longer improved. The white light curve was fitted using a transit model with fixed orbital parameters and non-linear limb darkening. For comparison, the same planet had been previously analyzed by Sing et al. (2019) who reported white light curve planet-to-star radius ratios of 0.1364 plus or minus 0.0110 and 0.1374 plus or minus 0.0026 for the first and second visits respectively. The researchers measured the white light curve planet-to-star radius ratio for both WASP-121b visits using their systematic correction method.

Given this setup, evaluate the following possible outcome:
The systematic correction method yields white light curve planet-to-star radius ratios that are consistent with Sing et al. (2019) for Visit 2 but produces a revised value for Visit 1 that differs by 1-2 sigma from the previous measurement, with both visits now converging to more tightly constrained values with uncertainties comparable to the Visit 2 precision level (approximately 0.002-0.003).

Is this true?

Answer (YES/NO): NO